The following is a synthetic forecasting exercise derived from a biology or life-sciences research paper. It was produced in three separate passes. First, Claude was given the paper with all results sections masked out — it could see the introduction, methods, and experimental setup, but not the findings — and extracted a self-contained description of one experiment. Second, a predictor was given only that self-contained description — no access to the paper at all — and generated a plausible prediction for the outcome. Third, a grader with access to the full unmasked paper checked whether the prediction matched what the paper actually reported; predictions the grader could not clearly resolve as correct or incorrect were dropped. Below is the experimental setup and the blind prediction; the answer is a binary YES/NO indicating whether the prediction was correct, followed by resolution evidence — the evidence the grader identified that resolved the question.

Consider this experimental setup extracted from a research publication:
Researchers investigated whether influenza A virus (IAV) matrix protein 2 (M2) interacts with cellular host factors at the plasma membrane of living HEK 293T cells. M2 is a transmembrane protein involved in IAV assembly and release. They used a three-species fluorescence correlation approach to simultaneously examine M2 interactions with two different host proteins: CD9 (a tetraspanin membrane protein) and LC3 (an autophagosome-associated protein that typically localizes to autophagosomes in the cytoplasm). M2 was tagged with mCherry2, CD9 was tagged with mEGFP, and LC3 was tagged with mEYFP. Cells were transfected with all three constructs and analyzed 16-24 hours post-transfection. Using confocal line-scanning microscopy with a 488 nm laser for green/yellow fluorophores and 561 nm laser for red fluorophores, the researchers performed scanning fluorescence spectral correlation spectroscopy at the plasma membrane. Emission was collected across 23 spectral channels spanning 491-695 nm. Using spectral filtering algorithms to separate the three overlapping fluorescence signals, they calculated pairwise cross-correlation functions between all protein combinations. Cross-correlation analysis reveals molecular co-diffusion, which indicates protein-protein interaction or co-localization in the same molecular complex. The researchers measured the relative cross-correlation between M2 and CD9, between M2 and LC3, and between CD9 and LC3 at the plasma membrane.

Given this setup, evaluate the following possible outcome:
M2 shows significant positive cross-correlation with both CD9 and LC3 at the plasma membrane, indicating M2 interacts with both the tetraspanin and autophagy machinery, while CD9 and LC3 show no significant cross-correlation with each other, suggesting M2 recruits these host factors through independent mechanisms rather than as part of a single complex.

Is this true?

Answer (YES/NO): NO